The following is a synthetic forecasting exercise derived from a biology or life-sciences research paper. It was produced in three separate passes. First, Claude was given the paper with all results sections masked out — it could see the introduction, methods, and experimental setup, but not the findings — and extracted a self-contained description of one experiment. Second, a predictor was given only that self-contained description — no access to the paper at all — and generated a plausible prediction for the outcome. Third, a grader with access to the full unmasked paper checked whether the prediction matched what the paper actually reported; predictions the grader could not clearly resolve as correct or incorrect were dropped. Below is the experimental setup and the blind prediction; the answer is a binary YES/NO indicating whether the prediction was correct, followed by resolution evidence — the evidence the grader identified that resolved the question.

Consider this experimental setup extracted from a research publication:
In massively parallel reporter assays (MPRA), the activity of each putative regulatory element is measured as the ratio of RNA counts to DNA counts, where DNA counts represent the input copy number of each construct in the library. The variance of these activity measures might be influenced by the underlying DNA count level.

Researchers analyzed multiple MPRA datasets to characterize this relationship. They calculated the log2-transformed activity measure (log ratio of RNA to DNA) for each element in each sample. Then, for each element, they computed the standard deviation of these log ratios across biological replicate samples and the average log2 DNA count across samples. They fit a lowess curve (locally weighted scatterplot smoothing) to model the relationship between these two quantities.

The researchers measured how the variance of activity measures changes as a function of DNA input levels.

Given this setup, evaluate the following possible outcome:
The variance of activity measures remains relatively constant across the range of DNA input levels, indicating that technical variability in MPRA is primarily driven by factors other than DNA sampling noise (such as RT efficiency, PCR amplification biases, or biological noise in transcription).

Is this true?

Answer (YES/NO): NO